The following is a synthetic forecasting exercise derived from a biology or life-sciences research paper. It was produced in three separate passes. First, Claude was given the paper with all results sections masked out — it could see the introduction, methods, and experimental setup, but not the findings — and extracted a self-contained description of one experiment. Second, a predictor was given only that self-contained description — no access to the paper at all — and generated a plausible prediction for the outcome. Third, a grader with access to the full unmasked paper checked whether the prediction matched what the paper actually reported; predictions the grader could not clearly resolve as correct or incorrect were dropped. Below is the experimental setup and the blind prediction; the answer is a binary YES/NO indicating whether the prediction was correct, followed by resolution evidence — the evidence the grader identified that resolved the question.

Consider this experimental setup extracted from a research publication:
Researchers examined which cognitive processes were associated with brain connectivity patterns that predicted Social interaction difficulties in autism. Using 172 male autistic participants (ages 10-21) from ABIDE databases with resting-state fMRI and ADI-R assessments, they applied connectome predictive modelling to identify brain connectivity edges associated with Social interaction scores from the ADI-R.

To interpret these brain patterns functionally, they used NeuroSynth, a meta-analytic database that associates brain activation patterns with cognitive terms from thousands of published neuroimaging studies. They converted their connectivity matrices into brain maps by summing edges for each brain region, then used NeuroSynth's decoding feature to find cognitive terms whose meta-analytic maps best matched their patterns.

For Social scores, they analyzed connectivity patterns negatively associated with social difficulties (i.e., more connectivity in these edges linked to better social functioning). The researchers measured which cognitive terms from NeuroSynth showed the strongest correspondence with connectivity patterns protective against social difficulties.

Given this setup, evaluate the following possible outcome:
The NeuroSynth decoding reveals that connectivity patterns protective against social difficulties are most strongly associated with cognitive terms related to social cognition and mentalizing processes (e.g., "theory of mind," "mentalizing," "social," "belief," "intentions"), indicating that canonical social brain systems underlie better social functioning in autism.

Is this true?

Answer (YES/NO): NO